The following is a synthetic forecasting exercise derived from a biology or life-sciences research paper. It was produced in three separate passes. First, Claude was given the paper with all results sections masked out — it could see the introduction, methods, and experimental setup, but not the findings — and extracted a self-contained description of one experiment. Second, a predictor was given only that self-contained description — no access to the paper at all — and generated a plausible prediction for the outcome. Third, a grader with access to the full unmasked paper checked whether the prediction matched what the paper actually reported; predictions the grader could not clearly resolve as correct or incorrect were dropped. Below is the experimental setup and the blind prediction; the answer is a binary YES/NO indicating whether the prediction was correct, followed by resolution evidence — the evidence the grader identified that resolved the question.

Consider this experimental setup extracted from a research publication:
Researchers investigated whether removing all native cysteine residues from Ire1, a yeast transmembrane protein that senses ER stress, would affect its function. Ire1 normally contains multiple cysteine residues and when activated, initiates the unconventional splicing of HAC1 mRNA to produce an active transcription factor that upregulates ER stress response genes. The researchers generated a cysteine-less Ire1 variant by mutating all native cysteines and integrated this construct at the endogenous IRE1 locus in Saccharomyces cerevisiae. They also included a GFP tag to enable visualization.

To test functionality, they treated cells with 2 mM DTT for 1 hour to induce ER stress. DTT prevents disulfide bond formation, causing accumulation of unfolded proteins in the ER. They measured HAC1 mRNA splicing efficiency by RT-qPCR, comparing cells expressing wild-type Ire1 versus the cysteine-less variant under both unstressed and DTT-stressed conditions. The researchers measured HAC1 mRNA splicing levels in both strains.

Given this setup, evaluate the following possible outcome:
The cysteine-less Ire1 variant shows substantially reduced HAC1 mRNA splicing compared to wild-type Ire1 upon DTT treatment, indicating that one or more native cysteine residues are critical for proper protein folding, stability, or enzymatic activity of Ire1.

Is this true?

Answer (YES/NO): NO